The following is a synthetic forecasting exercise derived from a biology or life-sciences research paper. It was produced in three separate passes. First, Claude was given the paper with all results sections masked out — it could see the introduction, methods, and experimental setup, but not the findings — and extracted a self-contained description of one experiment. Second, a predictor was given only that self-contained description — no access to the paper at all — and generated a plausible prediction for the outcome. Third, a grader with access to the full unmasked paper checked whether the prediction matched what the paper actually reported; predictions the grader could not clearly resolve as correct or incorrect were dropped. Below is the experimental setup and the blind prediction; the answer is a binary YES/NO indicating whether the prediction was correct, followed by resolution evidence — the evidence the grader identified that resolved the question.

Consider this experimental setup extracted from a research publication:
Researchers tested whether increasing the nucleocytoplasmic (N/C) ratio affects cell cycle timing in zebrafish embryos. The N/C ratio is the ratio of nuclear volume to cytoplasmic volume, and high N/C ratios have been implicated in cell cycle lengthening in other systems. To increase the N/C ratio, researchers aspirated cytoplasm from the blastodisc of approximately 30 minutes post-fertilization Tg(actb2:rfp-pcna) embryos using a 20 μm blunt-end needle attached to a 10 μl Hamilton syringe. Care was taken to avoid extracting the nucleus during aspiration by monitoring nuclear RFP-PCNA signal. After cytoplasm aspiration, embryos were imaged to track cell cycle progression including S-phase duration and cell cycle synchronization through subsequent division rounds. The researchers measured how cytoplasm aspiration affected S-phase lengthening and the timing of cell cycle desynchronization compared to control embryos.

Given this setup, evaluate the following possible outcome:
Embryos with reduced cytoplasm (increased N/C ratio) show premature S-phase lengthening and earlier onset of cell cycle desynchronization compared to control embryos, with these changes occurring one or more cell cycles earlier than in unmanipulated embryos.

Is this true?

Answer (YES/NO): YES